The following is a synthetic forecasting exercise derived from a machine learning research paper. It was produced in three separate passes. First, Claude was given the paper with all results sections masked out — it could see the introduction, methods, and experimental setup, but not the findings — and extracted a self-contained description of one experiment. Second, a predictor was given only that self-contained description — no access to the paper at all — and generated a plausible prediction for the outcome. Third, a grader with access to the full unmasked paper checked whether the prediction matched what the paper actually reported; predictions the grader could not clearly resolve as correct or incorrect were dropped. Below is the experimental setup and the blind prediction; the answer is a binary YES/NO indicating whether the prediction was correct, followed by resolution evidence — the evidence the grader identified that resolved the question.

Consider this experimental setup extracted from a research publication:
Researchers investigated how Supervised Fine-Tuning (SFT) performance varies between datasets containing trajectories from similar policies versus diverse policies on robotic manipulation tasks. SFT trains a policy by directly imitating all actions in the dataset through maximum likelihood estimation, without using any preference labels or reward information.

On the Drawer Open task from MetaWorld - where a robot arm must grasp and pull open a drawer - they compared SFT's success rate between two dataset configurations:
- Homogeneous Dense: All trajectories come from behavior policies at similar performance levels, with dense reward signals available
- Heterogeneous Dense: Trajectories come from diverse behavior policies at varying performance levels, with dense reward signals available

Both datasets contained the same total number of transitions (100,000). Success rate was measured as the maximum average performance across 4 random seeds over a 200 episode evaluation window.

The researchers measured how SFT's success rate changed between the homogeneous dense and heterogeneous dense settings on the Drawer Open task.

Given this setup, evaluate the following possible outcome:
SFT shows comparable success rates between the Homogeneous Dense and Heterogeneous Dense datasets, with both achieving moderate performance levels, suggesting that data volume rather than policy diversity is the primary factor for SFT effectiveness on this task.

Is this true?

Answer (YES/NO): NO